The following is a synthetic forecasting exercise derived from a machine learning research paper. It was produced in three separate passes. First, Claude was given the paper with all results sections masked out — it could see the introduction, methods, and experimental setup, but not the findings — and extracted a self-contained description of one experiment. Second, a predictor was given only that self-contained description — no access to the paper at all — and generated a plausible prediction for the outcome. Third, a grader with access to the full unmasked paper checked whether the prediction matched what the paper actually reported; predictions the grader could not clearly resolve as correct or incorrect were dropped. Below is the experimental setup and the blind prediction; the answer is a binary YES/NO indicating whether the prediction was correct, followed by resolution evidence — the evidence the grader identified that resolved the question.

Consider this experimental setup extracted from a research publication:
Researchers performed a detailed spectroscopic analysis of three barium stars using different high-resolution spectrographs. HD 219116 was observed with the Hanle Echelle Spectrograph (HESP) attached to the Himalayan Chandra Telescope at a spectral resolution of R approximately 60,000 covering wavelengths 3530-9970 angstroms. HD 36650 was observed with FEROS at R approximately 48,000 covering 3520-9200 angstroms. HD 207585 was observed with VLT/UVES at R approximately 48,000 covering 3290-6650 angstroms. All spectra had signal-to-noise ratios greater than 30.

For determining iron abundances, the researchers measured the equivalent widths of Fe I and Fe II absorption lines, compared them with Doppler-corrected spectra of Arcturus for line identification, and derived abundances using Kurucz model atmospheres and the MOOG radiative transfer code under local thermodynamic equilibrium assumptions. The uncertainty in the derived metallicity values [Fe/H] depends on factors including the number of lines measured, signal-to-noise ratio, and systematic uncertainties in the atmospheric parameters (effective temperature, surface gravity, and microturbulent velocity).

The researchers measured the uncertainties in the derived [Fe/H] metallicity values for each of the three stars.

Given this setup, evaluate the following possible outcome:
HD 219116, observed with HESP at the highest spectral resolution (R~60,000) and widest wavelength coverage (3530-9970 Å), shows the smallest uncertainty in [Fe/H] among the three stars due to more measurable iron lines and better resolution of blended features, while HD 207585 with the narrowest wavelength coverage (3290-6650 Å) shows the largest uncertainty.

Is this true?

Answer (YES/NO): NO